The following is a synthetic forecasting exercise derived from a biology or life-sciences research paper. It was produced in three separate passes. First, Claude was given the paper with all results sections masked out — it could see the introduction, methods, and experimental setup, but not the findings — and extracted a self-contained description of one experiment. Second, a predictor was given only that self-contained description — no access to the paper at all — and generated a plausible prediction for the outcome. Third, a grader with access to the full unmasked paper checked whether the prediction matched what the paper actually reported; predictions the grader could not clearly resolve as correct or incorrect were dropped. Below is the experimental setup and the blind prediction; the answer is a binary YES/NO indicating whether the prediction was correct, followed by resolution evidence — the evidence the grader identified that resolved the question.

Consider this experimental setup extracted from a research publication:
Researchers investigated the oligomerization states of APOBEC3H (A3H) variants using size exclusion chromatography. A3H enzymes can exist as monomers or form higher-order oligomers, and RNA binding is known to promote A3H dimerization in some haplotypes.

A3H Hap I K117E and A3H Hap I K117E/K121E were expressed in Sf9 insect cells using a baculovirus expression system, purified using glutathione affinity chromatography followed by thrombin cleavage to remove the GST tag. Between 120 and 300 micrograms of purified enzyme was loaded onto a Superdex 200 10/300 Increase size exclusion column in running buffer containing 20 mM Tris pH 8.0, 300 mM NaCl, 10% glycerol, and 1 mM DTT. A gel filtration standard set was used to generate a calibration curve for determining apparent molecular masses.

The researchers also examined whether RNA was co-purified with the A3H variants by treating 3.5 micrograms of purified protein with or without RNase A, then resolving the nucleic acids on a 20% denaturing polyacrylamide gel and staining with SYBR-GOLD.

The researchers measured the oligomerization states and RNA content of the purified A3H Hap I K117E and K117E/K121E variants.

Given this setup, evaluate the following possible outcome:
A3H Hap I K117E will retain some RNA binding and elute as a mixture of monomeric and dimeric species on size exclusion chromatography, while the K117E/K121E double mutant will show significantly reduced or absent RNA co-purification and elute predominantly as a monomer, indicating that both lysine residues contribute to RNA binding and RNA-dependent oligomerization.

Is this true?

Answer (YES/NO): NO